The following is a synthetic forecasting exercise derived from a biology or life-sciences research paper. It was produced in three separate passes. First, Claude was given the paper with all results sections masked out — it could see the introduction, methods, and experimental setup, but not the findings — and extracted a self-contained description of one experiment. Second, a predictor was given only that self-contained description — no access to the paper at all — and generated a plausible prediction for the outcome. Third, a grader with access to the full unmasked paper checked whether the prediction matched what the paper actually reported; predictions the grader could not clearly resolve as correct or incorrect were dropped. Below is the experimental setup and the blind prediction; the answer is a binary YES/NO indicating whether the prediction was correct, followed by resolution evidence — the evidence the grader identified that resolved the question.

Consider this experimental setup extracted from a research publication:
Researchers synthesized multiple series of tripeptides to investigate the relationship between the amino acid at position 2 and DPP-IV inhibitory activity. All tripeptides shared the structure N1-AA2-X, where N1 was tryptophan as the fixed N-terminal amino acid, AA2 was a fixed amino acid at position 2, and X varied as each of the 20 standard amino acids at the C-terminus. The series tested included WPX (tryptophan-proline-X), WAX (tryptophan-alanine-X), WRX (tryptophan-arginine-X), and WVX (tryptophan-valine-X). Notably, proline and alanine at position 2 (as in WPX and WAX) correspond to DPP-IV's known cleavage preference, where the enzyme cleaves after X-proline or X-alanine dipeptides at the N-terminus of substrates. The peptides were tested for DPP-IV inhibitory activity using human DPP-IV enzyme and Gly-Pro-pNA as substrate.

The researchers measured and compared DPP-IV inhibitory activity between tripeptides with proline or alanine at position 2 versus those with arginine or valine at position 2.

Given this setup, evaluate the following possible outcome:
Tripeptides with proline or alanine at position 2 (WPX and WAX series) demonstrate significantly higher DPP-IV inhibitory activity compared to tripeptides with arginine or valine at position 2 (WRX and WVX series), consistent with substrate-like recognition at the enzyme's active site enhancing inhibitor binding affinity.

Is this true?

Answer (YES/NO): YES